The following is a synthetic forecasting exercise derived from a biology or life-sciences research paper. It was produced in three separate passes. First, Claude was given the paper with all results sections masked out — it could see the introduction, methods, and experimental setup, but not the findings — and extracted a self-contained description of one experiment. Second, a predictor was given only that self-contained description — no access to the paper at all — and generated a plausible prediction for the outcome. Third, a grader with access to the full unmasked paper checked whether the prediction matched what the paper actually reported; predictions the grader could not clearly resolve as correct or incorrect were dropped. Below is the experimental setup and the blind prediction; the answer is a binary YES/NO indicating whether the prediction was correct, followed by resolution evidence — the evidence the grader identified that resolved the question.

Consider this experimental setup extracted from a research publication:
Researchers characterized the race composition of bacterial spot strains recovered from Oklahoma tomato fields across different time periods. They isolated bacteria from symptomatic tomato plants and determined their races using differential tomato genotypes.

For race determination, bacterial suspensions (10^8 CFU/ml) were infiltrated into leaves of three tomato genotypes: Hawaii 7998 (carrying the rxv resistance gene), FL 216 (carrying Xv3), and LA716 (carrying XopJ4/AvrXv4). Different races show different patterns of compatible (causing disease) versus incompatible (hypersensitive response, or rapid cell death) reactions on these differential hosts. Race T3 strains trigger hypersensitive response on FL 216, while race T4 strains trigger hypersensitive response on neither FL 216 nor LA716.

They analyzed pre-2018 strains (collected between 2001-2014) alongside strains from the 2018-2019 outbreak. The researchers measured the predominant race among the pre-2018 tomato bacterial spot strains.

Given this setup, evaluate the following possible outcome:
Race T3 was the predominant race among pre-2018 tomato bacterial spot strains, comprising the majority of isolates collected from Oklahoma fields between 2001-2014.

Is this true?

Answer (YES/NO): YES